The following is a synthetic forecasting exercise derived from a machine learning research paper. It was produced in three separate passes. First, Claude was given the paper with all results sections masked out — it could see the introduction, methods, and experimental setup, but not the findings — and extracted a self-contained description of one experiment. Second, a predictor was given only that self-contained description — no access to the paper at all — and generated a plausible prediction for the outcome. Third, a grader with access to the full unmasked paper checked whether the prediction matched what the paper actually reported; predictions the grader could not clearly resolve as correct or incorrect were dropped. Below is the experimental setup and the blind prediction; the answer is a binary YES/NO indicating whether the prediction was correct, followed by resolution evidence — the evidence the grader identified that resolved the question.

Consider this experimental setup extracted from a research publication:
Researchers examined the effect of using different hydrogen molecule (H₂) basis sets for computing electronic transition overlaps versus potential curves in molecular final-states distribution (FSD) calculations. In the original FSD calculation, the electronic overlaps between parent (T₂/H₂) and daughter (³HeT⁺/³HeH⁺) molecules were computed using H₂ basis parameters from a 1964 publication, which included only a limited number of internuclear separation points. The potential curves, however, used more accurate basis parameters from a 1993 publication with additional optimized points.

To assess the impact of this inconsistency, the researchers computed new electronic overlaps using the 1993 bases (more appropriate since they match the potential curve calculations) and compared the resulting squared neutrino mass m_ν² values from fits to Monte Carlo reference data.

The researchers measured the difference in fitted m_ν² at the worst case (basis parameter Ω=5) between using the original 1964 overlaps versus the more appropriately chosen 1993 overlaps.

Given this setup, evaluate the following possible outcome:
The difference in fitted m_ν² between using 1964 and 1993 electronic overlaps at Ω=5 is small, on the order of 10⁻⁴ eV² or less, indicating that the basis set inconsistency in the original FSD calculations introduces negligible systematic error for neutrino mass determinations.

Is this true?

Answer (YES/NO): YES